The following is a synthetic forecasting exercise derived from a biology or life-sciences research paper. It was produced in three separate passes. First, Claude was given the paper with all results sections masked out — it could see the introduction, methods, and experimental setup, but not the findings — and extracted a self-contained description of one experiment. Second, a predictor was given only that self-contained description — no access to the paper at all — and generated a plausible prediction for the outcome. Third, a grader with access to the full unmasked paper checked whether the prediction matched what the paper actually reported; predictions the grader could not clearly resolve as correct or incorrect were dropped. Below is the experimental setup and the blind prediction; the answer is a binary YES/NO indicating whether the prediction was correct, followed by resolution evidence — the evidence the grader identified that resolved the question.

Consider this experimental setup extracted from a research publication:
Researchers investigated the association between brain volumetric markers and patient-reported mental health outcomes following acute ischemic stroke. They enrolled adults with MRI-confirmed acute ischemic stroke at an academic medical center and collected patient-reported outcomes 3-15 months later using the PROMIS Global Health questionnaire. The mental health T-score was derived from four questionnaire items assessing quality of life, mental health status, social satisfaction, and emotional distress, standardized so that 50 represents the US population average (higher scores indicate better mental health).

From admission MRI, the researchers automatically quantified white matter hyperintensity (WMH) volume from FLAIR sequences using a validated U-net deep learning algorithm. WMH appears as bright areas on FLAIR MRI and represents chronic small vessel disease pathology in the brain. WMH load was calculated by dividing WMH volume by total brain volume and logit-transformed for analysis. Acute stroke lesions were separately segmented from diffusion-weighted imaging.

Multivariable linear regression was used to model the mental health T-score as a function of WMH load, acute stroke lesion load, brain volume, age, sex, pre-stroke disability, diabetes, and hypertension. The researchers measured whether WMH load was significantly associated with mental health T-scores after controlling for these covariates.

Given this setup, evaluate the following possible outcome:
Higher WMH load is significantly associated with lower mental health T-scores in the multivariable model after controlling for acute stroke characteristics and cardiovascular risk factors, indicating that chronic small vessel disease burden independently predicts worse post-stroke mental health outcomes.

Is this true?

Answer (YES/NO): YES